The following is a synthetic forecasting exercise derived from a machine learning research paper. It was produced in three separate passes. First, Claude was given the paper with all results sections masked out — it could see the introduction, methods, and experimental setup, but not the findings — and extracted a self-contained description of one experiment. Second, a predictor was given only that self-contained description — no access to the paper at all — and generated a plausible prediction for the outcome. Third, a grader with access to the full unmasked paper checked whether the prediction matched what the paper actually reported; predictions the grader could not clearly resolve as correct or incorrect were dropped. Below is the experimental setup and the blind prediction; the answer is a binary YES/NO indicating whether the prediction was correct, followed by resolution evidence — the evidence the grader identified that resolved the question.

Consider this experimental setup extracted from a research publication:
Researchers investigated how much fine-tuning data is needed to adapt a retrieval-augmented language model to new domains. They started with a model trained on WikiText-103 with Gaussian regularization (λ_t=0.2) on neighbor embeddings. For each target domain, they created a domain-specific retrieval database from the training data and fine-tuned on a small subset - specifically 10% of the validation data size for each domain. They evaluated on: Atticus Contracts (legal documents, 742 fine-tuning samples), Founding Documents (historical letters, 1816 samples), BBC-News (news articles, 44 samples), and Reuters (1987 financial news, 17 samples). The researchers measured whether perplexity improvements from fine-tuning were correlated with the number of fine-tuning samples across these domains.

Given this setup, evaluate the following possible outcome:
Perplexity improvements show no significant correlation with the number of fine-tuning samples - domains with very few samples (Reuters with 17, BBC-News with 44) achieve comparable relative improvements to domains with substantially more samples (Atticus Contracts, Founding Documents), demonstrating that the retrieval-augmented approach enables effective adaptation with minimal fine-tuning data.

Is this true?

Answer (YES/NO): NO